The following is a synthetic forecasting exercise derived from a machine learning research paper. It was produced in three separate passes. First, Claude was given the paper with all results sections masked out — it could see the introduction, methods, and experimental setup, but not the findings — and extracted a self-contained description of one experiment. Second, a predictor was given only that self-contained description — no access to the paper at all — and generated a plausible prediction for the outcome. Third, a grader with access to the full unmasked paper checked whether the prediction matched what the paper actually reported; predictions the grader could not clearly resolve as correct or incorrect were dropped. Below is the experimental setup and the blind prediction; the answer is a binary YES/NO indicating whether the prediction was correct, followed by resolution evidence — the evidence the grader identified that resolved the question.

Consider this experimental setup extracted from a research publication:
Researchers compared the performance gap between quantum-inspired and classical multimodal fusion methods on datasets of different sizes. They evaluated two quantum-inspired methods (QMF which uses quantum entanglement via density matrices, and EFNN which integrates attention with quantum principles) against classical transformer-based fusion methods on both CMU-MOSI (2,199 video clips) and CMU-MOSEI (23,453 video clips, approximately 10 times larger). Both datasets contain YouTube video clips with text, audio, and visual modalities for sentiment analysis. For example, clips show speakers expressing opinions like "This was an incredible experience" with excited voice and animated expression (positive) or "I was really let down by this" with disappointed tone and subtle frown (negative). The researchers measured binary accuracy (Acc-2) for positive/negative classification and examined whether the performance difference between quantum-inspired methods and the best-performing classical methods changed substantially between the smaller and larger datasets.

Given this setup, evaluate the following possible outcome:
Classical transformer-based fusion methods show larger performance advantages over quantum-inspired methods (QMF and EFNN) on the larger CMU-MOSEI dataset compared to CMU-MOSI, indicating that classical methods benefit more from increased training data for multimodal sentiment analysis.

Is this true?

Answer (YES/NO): NO